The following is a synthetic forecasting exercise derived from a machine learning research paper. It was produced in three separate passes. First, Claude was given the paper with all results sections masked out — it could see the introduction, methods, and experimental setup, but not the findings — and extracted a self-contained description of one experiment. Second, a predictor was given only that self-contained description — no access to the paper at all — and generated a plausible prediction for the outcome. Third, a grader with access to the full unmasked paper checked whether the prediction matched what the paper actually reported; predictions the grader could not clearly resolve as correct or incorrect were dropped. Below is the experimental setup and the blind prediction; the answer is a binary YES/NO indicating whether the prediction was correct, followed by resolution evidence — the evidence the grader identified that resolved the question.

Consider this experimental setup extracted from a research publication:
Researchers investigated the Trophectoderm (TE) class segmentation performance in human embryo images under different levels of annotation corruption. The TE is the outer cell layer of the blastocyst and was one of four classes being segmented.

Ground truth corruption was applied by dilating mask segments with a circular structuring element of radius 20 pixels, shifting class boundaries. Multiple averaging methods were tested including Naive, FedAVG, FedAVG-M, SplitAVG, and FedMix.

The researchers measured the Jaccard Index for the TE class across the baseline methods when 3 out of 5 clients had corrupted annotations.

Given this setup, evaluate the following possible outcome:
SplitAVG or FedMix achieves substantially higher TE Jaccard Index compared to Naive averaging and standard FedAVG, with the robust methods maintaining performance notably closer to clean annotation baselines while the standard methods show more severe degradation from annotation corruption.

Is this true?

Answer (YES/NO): NO